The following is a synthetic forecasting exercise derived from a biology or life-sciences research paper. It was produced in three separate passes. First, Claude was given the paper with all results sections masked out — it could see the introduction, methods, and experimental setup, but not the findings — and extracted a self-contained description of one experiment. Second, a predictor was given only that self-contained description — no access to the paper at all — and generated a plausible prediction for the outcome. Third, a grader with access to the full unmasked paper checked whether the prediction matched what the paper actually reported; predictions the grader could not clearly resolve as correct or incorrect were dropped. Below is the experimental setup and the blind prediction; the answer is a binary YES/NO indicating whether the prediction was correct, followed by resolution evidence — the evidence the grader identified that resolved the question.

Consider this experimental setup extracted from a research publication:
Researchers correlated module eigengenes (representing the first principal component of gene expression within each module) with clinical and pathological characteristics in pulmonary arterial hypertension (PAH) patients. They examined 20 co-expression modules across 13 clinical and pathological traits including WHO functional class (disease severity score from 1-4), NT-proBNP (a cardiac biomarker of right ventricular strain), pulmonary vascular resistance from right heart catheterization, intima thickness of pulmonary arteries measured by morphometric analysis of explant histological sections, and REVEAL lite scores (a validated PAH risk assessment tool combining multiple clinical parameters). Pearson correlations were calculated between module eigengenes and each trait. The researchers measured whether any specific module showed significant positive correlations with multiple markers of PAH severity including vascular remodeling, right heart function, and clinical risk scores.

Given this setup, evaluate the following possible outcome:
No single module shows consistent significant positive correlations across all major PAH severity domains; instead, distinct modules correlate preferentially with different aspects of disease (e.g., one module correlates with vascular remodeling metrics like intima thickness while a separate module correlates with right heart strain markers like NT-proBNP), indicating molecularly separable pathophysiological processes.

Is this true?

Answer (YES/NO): NO